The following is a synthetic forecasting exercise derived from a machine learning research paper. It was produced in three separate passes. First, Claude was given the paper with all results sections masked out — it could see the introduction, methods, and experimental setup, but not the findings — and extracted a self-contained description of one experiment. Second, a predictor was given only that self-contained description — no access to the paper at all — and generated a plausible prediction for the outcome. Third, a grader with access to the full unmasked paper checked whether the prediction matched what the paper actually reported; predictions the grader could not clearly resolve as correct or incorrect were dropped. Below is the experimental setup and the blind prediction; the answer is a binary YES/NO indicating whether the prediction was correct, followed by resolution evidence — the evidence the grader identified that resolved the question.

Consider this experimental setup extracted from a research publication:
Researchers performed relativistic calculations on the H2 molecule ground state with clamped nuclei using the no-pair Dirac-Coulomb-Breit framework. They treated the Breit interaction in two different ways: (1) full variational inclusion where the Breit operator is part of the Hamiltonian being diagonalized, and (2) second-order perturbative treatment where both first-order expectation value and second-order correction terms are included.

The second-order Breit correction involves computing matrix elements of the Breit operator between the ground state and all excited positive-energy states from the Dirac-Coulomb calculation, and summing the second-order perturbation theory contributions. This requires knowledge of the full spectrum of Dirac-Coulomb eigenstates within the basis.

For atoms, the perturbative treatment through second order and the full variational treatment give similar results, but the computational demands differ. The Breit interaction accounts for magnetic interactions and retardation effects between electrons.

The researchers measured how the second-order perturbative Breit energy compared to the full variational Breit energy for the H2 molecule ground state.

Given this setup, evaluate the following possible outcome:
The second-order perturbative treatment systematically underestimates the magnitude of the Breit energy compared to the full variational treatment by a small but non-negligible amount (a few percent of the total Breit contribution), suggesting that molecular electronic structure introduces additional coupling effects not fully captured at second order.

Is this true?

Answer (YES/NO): NO